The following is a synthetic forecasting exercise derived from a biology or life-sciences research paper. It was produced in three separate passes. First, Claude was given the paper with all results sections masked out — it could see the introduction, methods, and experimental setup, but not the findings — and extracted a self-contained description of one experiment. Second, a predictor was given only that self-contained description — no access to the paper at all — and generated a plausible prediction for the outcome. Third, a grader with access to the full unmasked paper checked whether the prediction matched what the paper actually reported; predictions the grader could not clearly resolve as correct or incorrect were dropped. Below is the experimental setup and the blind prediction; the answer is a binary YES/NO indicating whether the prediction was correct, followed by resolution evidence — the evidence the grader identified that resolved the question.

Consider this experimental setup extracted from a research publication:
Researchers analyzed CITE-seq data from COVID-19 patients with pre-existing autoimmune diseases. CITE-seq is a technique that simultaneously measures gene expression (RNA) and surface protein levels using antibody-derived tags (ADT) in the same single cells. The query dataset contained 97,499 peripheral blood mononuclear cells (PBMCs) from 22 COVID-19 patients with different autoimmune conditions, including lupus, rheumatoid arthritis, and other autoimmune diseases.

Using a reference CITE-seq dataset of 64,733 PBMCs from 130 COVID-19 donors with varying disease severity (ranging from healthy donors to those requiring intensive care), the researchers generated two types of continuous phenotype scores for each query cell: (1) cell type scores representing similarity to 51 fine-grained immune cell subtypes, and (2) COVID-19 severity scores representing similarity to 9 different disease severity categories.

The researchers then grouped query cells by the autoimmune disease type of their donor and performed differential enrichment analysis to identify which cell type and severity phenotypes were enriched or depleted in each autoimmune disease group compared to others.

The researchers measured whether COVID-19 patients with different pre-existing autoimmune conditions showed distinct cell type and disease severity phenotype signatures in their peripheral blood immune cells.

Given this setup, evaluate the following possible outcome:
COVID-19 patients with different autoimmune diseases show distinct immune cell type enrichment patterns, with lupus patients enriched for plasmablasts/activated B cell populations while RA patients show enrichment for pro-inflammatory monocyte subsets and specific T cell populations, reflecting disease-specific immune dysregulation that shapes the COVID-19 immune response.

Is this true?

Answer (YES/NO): NO